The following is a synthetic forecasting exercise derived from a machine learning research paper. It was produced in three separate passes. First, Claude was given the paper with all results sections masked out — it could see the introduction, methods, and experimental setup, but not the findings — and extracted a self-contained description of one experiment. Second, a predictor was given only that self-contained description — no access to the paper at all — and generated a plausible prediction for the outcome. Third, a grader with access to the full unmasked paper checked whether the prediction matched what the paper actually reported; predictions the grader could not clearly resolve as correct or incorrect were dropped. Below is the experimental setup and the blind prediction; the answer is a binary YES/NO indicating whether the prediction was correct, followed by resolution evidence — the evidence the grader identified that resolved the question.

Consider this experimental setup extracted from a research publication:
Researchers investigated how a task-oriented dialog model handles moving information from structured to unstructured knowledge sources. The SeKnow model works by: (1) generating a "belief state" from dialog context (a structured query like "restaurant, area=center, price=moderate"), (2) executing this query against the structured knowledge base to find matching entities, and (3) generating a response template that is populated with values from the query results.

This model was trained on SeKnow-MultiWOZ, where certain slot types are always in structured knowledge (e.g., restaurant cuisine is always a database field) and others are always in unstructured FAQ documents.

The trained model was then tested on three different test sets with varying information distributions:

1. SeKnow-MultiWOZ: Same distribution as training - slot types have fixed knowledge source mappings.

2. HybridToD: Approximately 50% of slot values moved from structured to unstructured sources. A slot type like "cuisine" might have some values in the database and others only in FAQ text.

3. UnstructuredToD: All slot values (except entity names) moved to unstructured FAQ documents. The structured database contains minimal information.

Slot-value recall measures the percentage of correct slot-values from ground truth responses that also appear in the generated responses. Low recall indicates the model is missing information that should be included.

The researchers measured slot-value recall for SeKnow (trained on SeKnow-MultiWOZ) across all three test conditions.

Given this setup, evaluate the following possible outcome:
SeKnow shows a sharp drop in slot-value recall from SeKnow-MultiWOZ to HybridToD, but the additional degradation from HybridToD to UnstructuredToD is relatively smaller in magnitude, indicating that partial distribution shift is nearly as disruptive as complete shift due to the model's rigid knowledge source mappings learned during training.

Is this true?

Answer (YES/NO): YES